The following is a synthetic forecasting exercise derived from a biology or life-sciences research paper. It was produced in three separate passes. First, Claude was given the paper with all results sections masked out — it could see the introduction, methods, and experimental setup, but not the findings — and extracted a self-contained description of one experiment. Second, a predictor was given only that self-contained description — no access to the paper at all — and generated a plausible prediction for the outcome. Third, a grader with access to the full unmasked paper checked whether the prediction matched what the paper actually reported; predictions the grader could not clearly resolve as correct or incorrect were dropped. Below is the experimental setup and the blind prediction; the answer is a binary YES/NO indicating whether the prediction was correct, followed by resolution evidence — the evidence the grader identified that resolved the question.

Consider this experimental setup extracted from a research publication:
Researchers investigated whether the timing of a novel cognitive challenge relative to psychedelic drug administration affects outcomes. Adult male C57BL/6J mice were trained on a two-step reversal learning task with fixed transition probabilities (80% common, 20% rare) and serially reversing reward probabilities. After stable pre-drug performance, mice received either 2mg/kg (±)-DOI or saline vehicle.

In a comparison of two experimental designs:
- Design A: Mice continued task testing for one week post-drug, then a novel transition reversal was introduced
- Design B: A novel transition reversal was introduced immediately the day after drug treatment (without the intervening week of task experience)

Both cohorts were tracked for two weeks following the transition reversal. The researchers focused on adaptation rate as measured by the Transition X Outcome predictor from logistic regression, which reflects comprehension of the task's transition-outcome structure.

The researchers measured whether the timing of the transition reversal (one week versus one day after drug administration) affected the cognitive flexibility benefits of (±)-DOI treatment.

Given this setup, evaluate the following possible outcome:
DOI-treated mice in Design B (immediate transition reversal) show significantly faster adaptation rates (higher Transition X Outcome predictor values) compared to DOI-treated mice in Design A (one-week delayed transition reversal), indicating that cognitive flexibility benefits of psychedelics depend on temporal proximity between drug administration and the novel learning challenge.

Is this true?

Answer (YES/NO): NO